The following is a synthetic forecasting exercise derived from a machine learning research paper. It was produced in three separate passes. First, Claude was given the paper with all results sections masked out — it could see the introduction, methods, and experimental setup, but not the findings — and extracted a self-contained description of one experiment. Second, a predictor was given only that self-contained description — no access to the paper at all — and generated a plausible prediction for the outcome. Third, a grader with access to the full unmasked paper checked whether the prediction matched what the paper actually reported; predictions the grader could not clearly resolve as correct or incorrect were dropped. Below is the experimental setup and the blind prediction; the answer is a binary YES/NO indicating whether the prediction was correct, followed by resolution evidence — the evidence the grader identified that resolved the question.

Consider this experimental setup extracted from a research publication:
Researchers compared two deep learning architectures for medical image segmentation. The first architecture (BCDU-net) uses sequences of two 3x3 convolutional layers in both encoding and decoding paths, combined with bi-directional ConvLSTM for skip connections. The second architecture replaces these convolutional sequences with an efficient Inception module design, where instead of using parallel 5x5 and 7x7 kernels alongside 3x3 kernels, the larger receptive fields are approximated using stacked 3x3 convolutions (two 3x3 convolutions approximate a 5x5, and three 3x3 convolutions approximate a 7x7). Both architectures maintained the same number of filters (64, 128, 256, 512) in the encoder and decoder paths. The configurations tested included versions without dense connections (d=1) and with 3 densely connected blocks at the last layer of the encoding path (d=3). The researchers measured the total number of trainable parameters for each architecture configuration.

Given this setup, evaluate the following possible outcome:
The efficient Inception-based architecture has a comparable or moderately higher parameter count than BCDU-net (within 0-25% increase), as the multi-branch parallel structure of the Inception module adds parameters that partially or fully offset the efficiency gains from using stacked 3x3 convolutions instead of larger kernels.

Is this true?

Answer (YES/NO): NO